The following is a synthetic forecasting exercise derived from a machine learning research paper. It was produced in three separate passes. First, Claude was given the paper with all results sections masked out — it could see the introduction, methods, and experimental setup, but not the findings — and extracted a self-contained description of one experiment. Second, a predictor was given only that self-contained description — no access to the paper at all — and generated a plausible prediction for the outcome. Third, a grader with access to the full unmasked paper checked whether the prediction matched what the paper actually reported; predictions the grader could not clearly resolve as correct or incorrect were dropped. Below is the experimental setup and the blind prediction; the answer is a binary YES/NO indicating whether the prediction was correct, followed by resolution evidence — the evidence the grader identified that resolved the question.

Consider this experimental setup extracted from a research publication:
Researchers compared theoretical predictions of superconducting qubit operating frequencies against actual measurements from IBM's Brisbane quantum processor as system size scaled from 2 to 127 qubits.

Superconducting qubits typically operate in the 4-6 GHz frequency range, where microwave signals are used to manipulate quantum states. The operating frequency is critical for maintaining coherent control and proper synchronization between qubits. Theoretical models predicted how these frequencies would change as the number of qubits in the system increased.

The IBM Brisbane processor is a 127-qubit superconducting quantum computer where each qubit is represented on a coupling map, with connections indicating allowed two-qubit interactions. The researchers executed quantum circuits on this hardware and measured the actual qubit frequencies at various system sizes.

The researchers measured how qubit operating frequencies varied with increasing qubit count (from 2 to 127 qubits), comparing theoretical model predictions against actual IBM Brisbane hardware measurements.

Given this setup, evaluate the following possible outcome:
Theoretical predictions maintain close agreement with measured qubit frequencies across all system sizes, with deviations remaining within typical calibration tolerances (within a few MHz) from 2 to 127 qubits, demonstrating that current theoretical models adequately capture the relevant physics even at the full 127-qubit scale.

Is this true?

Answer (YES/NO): NO